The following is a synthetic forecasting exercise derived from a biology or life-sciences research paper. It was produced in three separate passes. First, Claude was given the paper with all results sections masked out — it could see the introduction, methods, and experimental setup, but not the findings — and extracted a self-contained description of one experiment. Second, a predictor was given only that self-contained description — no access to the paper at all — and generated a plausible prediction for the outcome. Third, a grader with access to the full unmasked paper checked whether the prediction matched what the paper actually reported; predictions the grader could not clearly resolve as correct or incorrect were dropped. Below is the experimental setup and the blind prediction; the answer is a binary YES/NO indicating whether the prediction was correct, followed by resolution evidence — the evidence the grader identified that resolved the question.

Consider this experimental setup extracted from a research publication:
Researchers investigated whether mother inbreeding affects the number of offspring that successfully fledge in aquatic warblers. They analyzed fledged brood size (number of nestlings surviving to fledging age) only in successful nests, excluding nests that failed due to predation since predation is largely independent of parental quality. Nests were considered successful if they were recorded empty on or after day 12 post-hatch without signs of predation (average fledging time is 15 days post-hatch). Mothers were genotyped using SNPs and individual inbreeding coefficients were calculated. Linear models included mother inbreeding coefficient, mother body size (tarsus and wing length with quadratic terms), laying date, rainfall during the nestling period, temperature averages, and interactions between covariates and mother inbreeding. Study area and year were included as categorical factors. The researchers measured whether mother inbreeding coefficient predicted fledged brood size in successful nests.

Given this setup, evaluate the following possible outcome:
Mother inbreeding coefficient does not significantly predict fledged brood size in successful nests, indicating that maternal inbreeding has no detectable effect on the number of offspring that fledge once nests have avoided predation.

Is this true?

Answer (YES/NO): YES